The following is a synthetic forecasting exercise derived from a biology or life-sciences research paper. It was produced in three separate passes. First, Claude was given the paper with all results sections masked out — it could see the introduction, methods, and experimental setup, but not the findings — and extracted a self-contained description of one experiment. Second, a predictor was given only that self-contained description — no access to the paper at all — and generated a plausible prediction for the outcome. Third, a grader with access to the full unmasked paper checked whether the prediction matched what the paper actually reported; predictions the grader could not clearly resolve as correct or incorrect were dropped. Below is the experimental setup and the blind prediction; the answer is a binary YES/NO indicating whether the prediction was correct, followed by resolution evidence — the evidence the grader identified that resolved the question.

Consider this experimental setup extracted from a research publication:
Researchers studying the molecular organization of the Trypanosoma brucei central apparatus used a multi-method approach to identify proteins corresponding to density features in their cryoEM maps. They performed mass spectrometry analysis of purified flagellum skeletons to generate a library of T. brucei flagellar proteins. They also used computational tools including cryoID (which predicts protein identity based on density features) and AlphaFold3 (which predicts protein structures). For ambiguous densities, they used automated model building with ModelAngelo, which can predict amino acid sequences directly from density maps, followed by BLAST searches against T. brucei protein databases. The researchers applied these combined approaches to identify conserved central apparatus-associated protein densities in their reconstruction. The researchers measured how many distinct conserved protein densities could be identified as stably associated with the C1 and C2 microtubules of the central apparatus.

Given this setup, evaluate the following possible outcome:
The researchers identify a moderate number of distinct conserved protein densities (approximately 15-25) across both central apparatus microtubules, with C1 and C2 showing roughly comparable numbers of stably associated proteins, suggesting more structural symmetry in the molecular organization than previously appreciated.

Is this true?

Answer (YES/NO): NO